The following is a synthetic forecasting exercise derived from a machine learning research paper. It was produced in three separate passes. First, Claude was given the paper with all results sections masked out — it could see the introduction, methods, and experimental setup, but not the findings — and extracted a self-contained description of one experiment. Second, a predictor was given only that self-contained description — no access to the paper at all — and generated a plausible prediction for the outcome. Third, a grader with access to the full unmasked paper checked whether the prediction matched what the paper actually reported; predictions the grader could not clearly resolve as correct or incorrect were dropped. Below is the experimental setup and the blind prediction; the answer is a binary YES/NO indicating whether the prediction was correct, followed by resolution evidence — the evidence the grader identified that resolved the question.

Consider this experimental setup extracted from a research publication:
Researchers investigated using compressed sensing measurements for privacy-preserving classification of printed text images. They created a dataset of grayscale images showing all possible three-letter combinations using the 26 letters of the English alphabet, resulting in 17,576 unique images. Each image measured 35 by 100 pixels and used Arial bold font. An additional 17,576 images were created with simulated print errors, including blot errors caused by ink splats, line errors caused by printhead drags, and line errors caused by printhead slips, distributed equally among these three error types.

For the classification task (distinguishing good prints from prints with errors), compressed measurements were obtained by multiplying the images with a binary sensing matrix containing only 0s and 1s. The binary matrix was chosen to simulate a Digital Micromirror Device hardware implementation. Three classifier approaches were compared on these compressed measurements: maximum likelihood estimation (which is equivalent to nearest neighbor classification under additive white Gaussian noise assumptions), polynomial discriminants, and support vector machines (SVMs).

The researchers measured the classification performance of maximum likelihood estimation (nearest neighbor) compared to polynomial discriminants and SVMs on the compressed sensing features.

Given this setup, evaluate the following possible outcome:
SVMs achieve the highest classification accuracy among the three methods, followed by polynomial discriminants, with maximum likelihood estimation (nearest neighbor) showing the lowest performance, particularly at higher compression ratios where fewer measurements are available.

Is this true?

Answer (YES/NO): YES